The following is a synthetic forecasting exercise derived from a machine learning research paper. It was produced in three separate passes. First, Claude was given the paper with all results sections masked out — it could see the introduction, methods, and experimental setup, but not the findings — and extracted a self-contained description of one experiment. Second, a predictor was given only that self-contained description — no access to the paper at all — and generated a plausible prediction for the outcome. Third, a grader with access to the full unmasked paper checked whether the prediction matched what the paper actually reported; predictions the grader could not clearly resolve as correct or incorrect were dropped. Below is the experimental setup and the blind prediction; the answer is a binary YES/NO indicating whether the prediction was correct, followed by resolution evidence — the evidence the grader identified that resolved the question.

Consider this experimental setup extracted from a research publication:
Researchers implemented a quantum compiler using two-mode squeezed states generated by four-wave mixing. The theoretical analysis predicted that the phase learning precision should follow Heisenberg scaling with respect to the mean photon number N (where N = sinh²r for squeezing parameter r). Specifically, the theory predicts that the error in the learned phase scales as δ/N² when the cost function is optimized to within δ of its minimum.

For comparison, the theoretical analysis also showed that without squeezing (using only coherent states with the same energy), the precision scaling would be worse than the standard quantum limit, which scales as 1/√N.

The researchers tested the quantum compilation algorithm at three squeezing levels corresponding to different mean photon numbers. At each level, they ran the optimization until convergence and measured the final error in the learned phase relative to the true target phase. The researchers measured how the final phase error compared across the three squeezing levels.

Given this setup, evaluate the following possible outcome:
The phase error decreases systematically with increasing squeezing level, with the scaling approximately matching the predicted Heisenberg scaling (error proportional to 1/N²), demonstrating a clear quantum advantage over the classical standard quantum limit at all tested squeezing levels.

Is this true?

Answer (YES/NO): NO